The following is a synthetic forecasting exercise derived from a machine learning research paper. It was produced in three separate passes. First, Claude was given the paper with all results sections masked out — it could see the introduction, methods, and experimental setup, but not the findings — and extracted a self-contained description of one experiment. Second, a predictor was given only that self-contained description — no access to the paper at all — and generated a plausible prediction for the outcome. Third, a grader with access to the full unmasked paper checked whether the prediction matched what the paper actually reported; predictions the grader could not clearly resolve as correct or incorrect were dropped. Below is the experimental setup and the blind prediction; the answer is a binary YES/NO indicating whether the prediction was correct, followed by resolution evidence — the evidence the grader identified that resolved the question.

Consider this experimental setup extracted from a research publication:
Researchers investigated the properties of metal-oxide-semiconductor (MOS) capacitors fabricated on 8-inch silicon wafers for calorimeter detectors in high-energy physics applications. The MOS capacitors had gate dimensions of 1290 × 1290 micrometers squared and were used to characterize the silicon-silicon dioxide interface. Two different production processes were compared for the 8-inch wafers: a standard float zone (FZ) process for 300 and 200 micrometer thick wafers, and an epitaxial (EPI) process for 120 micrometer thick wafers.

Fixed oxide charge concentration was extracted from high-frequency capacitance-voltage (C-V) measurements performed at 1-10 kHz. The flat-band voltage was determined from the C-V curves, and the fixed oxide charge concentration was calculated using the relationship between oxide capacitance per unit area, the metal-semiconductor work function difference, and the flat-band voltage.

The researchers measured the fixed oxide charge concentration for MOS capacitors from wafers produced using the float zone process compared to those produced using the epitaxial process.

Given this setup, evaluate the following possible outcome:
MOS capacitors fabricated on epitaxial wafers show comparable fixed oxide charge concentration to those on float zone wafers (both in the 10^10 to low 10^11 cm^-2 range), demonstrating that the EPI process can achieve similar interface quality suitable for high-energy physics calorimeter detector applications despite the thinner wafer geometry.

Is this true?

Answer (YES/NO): YES